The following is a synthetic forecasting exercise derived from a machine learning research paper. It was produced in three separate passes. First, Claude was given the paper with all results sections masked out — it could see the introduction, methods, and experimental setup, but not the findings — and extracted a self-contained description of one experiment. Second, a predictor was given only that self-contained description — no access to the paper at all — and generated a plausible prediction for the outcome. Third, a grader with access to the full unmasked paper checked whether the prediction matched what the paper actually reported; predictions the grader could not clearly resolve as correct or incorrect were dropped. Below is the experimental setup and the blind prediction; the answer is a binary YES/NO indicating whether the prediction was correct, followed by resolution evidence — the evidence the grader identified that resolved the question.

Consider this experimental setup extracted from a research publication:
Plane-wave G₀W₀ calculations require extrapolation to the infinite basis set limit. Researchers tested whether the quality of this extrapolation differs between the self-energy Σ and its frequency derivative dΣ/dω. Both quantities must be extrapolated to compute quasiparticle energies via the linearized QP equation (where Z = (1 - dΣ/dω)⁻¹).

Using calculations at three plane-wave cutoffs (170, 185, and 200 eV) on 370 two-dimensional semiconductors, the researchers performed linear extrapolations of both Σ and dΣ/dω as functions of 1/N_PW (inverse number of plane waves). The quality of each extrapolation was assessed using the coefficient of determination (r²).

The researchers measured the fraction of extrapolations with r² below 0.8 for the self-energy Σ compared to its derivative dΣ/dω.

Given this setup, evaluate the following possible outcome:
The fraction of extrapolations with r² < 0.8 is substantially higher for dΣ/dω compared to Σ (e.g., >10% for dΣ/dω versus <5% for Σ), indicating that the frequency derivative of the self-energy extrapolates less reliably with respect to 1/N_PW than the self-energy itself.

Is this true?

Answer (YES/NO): NO